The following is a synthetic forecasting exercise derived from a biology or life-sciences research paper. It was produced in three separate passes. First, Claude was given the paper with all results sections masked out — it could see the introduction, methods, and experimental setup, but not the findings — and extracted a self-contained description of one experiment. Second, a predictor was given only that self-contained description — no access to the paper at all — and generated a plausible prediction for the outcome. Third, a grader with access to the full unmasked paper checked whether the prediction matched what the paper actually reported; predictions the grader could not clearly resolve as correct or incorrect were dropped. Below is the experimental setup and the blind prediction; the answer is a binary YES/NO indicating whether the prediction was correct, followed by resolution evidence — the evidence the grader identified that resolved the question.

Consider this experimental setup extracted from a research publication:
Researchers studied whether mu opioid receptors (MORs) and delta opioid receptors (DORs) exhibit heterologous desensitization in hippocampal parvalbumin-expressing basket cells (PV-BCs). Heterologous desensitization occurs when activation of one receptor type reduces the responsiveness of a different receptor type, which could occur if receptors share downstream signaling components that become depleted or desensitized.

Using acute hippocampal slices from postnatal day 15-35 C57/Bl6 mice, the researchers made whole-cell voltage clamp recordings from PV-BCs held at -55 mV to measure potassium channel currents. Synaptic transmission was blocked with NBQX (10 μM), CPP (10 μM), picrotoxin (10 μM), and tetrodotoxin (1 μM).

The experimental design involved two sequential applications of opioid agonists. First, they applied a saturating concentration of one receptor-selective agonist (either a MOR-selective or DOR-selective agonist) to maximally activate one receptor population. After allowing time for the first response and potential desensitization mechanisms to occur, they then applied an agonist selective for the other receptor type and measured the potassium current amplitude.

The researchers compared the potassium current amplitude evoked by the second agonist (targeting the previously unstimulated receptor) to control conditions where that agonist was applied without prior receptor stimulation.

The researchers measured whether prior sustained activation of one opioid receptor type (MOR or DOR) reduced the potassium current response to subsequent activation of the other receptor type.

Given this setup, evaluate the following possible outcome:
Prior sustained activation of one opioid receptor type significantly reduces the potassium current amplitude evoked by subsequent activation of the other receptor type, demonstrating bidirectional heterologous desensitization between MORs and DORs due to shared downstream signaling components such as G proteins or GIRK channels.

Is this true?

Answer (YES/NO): NO